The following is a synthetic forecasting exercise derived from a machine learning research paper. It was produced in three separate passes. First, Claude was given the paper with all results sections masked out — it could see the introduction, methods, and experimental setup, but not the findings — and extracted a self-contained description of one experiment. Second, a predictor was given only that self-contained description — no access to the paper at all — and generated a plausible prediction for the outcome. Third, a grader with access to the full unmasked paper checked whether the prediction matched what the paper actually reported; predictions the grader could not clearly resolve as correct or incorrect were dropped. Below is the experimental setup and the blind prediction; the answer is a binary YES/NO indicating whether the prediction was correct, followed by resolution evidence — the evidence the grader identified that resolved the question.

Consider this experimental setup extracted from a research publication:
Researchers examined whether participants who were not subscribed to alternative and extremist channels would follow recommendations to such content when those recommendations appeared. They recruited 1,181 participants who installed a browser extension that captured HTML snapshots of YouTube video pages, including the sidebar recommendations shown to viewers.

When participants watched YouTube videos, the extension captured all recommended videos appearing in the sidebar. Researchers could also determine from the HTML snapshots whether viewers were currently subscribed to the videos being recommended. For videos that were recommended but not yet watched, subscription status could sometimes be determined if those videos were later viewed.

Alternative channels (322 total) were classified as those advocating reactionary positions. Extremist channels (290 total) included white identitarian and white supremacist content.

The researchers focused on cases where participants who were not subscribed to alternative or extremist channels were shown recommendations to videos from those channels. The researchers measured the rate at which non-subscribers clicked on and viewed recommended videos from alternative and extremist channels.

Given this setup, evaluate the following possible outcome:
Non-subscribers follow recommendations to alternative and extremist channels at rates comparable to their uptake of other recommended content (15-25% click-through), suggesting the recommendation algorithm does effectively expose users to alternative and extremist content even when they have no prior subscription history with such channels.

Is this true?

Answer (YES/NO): NO